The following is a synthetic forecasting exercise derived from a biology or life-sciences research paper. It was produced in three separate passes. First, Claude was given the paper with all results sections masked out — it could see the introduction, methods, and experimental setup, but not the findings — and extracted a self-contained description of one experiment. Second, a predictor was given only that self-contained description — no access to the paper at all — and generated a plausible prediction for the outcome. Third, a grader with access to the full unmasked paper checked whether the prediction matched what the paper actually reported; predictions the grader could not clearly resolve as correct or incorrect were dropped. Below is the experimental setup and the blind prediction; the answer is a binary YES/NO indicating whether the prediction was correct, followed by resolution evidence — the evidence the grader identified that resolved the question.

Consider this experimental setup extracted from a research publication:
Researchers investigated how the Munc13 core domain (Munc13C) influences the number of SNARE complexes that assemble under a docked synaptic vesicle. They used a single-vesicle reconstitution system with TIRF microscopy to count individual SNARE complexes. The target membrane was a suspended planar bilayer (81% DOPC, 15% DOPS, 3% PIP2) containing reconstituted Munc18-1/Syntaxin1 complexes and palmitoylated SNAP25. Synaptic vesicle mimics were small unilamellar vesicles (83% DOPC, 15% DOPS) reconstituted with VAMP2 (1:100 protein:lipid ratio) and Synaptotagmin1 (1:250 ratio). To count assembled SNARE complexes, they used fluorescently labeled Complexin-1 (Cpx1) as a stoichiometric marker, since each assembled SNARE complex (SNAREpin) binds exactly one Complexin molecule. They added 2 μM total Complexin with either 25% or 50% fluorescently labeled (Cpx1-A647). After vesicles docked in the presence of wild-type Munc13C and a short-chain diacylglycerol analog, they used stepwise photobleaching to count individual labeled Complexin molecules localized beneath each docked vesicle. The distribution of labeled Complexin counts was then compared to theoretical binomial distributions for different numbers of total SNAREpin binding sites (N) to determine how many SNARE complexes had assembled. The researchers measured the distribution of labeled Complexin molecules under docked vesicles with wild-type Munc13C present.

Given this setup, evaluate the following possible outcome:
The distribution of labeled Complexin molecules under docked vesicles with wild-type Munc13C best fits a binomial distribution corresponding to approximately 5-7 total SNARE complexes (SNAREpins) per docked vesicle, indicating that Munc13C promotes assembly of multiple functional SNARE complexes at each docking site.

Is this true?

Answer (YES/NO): YES